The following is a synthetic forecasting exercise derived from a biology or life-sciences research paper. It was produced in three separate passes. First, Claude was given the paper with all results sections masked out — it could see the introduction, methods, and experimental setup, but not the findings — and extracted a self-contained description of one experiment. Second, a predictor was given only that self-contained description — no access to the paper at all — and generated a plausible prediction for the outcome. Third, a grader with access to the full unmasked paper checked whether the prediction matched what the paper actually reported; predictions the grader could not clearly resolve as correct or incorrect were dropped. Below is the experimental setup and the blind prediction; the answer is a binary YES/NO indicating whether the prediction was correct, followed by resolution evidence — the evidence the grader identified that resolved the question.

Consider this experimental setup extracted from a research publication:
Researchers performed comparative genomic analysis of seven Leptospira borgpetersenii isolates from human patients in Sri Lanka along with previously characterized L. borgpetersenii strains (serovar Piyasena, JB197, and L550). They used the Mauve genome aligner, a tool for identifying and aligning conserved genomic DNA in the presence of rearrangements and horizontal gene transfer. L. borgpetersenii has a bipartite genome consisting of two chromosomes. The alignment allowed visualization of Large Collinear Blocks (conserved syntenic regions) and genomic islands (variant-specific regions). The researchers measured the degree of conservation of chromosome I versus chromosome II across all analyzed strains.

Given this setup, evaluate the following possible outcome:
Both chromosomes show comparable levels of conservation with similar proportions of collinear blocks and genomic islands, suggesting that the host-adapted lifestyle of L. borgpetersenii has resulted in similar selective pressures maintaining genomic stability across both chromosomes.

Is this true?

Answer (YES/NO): NO